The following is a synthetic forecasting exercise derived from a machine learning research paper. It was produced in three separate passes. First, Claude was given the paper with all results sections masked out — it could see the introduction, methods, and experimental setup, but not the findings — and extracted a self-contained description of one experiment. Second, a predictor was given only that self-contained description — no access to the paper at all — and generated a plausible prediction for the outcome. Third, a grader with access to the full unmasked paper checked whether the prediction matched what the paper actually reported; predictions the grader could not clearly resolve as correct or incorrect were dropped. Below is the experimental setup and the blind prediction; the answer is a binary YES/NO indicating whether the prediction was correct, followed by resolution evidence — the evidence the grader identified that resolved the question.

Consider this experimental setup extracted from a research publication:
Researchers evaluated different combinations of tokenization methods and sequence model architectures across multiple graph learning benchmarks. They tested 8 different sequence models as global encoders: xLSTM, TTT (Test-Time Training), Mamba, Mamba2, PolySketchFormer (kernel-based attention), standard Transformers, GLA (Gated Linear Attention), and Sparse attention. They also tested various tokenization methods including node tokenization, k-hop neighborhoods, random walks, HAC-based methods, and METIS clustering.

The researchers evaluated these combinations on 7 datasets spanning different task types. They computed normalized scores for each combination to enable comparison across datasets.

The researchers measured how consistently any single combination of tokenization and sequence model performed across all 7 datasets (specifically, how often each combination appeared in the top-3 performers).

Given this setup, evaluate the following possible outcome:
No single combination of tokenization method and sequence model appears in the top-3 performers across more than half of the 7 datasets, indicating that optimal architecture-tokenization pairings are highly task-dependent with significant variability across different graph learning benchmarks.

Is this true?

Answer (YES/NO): YES